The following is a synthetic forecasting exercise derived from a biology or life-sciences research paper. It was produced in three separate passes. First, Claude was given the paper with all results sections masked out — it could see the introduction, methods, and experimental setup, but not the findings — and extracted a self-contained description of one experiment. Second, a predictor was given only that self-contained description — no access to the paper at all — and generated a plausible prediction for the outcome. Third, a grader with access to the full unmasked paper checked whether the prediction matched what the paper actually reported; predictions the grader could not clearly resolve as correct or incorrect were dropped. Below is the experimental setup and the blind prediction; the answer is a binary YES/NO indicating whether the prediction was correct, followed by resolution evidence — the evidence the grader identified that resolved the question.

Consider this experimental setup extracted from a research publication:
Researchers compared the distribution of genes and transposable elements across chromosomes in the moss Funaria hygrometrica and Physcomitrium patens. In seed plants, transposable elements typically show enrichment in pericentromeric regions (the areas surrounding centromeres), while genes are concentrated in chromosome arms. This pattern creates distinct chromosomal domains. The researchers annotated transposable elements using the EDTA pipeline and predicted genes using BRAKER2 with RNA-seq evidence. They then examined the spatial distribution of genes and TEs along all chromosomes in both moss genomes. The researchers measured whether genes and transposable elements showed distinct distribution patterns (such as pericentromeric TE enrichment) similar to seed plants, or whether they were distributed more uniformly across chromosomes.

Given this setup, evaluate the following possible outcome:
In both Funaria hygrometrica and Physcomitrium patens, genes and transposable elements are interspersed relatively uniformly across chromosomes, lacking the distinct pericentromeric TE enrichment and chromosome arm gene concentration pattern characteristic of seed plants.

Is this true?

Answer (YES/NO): YES